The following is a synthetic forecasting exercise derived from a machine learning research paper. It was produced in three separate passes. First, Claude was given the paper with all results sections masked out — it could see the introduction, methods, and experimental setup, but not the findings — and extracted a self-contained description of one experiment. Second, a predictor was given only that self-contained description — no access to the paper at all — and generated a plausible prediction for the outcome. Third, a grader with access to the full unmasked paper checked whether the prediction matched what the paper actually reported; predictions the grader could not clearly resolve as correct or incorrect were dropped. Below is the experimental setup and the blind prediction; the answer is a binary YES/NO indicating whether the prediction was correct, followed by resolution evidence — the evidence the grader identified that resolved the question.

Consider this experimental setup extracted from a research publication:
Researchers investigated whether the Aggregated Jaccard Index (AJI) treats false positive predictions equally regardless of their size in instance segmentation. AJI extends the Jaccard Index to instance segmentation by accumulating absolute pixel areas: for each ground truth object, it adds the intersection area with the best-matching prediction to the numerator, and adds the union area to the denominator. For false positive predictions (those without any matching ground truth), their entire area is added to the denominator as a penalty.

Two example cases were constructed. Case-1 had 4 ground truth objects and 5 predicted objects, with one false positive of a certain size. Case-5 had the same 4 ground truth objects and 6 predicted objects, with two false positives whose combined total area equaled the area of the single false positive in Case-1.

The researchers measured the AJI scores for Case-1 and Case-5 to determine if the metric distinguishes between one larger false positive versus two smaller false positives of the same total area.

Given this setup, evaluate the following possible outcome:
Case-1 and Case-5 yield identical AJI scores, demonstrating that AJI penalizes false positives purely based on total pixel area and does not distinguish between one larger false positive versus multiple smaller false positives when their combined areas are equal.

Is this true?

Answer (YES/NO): YES